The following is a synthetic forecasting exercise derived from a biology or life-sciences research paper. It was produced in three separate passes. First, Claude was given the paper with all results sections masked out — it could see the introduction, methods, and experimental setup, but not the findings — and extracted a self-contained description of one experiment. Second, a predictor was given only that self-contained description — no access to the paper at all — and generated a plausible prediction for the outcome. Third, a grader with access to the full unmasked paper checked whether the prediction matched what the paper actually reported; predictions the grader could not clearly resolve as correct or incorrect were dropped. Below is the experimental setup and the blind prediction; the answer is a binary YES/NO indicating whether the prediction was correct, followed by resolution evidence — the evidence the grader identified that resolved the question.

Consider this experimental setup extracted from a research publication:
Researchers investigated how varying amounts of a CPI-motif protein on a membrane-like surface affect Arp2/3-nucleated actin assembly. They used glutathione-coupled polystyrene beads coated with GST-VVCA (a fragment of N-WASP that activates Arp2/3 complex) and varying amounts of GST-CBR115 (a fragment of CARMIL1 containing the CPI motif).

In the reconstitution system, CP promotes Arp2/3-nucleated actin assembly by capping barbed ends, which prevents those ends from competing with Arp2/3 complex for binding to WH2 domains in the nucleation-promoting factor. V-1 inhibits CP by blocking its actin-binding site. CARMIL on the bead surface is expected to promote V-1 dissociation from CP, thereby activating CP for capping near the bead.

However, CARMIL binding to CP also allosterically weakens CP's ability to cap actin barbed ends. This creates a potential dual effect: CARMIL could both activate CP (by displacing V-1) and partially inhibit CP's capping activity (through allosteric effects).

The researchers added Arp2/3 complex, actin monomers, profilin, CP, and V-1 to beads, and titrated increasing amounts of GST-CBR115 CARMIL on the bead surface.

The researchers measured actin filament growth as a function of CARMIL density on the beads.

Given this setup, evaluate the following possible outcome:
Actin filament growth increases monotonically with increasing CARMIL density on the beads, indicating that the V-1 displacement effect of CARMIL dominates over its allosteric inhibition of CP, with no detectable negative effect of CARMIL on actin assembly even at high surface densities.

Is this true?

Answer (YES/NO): NO